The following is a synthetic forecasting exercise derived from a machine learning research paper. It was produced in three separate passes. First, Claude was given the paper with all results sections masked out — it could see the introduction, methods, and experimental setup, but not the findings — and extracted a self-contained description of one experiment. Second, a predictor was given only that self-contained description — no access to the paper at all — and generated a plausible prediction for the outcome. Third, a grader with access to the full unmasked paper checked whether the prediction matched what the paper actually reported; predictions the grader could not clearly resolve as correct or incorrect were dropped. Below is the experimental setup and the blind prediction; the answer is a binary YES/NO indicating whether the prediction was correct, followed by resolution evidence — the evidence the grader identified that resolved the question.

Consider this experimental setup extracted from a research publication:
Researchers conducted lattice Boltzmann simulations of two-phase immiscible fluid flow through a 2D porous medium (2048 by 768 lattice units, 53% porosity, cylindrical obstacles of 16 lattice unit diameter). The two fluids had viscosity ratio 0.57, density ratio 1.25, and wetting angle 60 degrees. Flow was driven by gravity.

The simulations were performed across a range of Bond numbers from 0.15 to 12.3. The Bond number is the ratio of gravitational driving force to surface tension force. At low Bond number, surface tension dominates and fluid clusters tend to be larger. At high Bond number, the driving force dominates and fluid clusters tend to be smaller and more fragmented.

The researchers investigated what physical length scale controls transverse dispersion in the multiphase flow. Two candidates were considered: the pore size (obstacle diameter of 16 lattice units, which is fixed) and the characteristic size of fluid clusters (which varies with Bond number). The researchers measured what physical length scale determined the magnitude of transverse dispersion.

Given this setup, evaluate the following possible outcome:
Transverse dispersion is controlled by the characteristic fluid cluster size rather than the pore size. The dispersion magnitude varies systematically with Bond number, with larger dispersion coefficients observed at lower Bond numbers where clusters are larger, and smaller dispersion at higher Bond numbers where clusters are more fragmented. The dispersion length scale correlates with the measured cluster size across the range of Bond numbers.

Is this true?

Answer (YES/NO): YES